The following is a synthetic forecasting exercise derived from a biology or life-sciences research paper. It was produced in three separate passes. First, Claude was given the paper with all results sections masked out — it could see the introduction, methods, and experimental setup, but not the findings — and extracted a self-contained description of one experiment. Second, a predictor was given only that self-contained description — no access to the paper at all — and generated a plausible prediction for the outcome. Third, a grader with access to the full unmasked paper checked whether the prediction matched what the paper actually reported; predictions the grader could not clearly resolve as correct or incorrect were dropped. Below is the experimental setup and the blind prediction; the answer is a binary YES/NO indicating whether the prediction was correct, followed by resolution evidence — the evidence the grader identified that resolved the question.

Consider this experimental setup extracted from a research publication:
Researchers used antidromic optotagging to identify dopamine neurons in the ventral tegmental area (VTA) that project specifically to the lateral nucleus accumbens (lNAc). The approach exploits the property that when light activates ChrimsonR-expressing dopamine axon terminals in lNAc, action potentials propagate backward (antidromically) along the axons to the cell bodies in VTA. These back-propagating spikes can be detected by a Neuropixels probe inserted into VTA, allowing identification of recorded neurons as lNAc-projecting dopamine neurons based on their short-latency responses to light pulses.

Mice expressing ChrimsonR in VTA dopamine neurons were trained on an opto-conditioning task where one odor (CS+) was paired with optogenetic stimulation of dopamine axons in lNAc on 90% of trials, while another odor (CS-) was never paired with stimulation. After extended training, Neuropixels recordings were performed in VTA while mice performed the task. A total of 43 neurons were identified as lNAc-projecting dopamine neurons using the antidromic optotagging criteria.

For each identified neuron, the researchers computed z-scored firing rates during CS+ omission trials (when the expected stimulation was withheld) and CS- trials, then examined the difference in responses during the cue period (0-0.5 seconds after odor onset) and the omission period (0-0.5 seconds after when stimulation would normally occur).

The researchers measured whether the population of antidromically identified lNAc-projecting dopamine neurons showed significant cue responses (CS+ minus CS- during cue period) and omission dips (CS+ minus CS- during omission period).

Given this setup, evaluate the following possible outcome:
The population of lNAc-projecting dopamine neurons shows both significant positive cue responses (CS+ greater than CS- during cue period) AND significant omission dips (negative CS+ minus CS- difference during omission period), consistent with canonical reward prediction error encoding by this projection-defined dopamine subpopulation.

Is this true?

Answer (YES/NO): YES